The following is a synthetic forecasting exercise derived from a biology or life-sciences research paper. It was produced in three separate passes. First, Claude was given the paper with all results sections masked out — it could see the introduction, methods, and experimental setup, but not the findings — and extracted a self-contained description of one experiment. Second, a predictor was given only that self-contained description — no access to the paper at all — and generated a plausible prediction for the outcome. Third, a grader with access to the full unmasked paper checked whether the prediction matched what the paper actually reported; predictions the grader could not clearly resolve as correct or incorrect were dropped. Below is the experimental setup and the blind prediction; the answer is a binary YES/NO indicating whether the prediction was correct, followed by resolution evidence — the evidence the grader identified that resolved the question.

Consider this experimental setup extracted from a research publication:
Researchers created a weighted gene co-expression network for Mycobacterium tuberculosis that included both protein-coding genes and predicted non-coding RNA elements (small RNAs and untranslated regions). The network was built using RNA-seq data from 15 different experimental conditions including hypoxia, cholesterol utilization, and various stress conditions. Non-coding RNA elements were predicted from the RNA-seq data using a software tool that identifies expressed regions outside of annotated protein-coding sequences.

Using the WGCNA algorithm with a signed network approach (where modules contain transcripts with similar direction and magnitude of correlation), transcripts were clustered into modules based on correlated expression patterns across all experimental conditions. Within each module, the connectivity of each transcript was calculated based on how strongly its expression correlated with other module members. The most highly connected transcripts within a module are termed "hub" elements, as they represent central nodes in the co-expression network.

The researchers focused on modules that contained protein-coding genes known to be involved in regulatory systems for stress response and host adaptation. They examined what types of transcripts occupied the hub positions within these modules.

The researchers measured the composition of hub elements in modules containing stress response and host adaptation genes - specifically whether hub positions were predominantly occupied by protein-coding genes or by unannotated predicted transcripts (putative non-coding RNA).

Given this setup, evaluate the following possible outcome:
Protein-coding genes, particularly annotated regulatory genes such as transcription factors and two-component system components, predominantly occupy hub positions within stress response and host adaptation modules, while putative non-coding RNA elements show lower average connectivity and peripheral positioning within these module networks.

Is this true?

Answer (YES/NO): NO